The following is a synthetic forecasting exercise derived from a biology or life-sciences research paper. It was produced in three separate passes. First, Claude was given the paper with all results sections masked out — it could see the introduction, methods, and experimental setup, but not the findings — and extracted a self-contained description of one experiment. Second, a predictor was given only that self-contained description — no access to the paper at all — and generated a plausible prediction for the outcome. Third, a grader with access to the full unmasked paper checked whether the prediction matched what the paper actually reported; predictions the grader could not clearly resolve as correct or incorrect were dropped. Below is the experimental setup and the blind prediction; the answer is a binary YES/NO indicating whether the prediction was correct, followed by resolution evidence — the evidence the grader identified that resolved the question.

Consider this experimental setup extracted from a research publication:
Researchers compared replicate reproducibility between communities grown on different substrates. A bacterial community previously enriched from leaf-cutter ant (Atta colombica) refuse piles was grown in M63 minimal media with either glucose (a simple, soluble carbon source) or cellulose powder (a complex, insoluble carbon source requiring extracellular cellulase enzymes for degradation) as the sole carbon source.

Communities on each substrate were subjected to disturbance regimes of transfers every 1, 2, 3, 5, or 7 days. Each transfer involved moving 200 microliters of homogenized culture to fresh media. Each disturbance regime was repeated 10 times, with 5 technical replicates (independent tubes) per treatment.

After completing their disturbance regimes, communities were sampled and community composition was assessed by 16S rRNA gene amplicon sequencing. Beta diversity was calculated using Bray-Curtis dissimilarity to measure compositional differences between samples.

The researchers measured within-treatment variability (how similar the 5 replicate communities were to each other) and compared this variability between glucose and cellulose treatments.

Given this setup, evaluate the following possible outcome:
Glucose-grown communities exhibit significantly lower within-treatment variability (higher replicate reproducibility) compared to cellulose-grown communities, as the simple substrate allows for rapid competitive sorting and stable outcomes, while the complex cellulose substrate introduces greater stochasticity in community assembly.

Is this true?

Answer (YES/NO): YES